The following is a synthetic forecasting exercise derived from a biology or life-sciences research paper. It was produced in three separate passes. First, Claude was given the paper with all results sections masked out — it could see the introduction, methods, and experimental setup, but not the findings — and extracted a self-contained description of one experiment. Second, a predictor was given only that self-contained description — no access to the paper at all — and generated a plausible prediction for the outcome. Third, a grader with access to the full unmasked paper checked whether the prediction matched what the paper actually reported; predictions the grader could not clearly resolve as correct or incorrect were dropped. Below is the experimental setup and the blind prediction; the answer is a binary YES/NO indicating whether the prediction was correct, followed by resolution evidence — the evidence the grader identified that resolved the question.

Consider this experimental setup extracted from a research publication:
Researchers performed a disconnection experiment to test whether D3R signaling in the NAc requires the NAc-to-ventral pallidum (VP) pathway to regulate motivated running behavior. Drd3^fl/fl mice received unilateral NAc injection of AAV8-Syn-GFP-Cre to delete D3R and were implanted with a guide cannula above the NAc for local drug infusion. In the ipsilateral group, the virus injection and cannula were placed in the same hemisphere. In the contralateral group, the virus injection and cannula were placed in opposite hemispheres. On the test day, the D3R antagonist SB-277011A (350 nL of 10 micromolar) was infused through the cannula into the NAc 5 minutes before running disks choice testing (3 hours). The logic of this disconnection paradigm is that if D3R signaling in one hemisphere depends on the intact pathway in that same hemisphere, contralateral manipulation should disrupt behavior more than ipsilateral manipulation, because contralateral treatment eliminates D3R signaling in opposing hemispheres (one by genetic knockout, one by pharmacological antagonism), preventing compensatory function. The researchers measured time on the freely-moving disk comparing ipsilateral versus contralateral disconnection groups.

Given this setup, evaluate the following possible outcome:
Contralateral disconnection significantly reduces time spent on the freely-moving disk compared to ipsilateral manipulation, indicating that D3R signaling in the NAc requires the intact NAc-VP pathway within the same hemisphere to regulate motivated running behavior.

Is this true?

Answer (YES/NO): NO